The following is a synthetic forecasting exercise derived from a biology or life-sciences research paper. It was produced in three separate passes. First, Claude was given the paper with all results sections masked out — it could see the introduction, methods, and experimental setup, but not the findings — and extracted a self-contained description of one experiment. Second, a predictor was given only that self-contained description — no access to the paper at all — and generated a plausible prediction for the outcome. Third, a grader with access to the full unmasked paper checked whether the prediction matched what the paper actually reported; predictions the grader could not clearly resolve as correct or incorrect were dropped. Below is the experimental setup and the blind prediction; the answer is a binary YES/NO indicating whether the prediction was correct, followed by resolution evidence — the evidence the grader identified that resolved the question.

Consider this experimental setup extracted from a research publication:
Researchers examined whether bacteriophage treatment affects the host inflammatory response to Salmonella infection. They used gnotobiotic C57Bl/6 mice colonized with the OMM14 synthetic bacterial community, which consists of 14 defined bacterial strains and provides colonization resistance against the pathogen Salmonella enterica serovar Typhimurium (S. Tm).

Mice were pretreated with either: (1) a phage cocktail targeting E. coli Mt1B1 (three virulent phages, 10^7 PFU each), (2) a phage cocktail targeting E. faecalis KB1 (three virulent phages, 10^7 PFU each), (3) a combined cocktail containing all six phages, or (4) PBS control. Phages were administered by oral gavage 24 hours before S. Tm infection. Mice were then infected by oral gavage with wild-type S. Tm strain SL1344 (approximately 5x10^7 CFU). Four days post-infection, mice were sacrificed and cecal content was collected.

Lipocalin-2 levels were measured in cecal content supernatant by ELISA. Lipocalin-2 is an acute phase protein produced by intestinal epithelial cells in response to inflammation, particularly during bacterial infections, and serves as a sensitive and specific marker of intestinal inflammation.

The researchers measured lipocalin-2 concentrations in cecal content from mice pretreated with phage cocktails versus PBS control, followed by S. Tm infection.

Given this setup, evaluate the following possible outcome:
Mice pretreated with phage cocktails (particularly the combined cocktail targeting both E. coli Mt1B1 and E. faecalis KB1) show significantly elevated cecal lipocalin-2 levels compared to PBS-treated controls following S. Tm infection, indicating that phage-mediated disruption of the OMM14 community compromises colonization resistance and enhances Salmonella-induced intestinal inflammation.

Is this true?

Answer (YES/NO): NO